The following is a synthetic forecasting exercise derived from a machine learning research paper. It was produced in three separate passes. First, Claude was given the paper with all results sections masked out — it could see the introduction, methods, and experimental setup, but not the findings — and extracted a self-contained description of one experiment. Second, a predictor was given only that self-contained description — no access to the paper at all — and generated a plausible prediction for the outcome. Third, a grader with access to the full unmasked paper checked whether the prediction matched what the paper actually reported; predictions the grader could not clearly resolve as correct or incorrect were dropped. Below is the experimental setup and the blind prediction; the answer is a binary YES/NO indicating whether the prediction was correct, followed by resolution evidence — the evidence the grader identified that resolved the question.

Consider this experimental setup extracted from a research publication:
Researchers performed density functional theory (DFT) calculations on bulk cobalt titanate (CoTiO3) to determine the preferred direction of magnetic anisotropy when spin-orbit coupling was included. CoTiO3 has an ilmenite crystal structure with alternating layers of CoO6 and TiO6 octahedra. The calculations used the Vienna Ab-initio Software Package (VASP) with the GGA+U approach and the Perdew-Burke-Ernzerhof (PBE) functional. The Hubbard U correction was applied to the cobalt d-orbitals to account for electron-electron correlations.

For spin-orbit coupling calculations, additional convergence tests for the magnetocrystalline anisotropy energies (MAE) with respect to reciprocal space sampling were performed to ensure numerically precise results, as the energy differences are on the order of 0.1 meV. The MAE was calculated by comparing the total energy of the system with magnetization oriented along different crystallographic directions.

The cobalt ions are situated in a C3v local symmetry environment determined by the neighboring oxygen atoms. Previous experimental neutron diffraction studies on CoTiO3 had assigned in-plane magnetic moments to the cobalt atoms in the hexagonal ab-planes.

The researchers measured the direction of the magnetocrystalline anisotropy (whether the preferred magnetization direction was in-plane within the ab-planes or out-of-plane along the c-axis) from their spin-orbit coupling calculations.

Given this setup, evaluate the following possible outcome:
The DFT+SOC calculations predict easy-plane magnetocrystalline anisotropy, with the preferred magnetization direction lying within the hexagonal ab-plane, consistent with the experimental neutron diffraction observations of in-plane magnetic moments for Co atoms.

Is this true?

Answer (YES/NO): NO